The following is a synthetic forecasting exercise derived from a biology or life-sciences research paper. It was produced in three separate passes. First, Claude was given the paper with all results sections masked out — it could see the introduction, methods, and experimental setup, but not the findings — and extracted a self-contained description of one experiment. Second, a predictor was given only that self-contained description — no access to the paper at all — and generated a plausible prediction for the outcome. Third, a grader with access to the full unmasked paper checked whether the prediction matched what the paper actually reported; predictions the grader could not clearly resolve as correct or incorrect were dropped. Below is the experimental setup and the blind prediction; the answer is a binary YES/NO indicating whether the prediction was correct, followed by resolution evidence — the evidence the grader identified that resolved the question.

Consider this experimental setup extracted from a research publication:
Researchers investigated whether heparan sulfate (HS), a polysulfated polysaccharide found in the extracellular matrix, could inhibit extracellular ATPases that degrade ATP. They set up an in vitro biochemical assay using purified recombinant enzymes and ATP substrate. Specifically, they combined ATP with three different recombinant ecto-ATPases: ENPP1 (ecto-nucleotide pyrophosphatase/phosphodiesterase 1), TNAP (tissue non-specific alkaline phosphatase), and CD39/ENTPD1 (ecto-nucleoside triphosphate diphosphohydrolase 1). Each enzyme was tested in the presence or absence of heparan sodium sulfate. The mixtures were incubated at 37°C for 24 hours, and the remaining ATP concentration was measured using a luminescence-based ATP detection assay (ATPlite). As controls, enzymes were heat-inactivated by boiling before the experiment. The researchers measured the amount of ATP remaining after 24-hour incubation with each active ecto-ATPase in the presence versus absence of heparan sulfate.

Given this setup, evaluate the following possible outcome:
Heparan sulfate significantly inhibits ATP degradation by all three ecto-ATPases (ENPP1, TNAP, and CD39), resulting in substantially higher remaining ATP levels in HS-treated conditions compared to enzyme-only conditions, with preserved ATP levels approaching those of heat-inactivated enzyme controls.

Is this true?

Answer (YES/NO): YES